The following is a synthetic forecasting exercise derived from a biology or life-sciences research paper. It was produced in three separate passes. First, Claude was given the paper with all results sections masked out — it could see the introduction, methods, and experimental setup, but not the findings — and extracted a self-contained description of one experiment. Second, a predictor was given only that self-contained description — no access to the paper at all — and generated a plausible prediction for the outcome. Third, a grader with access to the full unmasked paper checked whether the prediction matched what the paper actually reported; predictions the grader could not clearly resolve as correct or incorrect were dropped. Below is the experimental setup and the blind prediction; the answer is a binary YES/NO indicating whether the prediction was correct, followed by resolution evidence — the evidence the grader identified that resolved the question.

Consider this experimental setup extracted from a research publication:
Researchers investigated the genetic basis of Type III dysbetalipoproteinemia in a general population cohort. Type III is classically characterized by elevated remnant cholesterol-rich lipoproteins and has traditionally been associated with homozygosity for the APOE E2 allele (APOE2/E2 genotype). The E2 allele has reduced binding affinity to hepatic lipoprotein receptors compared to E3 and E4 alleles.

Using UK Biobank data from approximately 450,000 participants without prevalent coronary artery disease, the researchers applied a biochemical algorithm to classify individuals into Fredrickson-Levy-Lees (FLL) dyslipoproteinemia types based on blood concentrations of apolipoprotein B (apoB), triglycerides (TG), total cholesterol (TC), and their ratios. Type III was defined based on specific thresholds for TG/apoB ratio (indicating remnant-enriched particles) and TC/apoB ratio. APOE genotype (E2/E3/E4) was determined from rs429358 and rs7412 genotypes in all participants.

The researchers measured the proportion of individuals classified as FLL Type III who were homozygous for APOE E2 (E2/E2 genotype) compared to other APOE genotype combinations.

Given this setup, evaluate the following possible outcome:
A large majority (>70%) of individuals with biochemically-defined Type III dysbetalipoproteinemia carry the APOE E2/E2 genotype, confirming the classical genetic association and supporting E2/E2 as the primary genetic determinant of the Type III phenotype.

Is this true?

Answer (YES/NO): NO